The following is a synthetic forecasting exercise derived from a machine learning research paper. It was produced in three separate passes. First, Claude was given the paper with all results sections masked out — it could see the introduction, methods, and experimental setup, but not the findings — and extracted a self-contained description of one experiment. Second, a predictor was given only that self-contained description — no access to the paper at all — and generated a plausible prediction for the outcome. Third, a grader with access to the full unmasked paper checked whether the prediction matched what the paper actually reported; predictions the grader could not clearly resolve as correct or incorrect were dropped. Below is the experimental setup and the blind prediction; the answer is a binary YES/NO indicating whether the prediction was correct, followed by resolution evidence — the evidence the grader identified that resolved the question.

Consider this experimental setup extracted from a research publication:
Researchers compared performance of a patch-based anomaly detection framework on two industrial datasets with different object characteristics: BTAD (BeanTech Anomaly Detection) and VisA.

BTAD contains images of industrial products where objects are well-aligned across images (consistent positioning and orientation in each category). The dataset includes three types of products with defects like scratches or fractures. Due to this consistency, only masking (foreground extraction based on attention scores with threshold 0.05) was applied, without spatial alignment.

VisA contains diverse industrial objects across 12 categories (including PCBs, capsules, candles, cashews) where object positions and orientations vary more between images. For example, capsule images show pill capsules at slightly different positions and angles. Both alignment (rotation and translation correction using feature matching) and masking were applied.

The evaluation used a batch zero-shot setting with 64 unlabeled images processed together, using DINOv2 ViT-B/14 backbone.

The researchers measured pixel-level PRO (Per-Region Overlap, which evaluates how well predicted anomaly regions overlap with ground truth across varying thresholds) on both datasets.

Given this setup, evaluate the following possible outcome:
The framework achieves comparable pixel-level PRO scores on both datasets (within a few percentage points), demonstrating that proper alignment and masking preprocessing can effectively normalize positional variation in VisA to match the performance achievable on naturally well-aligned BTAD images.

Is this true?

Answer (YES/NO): NO